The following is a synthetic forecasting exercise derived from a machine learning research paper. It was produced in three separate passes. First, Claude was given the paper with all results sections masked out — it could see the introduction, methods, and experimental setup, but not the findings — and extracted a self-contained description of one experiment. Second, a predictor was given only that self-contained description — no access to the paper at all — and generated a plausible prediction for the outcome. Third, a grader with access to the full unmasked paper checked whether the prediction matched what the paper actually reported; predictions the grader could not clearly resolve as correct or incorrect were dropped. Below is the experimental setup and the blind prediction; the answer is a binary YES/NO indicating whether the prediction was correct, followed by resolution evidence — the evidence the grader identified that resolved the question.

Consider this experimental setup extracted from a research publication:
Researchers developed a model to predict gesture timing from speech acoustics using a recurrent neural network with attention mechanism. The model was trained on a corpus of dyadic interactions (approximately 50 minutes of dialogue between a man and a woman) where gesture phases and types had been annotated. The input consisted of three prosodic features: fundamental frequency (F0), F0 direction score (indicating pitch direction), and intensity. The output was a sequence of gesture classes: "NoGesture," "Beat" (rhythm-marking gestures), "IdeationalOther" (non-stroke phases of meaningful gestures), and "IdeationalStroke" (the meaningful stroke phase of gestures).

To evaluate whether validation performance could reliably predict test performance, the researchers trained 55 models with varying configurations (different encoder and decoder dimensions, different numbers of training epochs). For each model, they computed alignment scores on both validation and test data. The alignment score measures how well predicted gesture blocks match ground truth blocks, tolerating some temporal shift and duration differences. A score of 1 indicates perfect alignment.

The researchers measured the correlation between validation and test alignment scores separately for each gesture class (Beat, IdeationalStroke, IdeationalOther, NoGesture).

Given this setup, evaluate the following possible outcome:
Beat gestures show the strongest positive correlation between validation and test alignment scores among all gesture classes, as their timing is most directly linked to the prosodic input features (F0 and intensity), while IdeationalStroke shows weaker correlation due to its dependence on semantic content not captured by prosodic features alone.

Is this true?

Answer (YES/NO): NO